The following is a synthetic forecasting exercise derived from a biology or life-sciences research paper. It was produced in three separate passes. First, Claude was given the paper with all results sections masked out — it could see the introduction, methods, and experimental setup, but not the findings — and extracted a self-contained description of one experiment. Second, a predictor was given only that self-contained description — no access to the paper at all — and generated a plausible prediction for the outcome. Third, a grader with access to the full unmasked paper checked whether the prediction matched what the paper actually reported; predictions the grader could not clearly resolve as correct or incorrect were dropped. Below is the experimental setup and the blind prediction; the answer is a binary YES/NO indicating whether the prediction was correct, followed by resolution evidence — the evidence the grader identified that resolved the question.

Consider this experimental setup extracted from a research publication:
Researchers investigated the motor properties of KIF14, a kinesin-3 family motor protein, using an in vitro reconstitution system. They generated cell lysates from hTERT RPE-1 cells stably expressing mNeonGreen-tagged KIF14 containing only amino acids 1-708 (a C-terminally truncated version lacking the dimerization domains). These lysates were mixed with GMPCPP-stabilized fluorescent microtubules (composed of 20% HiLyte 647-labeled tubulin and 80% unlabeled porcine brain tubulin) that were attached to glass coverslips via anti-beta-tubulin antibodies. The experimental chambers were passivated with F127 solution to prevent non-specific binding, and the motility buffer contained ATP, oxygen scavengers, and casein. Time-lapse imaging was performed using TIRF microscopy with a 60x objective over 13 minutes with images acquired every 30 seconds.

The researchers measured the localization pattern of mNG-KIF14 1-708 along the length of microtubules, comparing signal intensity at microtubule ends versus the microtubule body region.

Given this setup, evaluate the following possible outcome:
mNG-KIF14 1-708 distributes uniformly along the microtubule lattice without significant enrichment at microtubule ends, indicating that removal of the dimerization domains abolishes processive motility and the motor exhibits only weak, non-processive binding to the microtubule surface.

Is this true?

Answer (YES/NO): NO